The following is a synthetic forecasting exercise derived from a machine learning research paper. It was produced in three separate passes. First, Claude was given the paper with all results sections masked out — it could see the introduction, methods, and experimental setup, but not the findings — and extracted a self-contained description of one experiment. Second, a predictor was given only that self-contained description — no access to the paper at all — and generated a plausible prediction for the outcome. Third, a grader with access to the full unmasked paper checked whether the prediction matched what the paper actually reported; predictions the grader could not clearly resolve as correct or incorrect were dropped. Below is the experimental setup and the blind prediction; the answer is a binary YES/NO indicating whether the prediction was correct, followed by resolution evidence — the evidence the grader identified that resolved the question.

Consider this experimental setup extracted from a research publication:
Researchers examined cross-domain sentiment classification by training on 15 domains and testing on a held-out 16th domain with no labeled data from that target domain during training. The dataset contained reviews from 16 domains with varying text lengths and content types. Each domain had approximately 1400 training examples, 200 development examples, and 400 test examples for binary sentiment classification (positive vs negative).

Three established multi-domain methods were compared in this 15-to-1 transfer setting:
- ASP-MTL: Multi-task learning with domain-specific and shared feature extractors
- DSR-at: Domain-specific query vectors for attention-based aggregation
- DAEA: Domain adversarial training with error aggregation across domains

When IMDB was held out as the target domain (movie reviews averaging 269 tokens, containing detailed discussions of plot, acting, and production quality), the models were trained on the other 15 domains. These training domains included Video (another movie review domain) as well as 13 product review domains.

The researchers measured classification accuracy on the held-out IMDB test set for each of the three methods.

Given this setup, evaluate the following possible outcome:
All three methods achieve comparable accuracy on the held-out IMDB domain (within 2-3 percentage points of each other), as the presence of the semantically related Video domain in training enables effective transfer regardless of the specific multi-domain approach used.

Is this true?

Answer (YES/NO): YES